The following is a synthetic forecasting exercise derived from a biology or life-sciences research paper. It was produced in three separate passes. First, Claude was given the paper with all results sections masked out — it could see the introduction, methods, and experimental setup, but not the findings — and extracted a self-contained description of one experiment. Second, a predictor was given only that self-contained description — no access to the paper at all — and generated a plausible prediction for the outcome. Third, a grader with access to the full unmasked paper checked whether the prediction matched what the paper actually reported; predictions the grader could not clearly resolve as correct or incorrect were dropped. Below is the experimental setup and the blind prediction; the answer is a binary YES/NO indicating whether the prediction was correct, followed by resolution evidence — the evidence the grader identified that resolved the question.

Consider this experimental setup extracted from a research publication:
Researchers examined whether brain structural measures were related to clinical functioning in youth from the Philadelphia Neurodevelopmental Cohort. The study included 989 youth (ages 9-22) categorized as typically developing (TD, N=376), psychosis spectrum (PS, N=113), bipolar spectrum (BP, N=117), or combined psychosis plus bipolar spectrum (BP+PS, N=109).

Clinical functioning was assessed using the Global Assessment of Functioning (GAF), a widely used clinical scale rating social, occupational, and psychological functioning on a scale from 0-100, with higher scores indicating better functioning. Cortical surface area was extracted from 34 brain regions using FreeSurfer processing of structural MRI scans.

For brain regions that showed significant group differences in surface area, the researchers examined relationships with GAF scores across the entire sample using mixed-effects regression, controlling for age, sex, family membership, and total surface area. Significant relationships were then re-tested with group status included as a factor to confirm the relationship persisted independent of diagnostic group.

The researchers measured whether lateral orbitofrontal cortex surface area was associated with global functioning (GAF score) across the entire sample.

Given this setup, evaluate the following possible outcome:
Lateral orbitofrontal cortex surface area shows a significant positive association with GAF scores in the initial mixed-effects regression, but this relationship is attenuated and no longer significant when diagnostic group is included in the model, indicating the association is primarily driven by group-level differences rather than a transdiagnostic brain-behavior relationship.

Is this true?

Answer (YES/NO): NO